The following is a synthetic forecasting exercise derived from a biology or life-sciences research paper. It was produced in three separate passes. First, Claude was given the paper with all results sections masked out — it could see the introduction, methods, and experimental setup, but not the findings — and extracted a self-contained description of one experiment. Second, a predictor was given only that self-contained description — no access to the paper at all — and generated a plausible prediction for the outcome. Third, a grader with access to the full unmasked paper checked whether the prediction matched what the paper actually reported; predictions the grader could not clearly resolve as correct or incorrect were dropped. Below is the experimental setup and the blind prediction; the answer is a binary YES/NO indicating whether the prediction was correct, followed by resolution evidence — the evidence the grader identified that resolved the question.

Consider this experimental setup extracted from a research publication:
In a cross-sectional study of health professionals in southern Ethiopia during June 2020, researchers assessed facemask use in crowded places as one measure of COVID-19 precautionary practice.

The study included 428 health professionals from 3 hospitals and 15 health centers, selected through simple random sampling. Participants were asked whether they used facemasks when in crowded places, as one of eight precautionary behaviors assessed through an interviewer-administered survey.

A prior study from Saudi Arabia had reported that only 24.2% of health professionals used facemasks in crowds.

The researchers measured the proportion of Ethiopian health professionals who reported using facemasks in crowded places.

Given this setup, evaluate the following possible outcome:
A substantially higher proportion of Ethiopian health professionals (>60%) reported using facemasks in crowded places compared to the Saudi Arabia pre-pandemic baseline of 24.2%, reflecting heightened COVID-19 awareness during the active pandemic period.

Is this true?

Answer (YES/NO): NO